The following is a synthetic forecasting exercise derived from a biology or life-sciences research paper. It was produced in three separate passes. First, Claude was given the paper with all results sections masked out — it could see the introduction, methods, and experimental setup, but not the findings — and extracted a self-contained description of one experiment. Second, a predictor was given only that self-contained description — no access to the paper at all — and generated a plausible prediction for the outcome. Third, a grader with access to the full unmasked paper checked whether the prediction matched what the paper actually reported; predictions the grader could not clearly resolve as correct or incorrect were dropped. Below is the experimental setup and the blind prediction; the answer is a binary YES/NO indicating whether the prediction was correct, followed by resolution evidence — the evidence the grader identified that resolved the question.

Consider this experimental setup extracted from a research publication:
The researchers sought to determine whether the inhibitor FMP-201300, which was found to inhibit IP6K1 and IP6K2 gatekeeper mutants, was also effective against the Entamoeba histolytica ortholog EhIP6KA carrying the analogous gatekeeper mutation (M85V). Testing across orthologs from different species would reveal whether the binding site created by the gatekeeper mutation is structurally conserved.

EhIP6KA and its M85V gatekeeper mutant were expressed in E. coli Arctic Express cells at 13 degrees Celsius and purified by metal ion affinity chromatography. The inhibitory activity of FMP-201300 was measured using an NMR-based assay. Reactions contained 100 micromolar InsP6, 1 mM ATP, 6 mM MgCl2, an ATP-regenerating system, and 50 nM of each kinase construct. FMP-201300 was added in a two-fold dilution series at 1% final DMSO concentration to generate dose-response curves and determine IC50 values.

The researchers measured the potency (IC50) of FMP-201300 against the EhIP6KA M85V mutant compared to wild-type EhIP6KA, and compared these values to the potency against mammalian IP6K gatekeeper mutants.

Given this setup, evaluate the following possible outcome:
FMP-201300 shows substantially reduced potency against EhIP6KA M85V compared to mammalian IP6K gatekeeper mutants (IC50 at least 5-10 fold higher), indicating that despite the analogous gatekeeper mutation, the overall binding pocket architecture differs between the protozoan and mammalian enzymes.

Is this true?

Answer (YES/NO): NO